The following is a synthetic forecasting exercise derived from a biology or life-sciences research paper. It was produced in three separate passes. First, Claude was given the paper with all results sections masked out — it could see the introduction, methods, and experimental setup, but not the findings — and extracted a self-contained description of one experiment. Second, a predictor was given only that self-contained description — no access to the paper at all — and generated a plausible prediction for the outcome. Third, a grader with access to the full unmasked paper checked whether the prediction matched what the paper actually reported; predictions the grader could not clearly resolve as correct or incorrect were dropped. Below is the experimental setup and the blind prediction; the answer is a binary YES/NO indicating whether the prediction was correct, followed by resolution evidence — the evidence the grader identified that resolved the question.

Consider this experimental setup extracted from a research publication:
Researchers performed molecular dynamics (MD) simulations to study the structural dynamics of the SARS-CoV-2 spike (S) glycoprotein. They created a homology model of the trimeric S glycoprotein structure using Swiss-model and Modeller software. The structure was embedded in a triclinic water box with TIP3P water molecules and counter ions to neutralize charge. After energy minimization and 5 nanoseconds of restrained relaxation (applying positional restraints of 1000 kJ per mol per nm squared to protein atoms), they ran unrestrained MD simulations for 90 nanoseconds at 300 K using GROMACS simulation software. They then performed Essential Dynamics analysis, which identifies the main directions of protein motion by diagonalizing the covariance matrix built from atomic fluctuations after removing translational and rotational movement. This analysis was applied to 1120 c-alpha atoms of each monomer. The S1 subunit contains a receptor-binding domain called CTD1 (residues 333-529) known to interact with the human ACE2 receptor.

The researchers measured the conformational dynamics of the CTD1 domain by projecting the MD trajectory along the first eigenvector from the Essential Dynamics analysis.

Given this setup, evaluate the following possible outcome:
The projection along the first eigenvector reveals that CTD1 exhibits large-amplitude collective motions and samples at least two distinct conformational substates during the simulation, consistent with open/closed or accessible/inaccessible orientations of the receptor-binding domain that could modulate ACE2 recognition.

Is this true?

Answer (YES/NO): YES